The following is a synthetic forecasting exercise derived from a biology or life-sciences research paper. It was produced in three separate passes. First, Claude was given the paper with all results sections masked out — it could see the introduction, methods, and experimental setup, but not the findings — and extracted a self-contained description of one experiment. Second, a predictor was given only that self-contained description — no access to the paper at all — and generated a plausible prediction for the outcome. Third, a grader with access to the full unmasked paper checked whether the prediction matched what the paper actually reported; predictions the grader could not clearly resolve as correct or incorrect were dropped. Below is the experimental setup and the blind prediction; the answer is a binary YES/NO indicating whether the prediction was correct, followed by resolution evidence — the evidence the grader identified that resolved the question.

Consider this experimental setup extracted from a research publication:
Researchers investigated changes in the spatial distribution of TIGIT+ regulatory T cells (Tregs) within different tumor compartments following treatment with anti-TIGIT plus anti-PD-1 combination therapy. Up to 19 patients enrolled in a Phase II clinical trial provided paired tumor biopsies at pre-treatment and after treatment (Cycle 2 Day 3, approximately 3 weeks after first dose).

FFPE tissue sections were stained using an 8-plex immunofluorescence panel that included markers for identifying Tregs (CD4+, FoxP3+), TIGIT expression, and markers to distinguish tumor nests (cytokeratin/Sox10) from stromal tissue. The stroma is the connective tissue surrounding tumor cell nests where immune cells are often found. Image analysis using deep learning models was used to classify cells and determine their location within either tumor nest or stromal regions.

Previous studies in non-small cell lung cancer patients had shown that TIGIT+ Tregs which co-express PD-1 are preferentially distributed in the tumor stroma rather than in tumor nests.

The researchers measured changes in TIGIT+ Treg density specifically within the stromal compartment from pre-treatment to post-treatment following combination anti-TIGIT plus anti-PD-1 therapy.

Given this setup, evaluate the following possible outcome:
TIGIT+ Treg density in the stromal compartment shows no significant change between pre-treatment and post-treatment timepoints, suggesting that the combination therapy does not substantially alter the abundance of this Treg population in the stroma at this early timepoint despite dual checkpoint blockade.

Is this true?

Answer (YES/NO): NO